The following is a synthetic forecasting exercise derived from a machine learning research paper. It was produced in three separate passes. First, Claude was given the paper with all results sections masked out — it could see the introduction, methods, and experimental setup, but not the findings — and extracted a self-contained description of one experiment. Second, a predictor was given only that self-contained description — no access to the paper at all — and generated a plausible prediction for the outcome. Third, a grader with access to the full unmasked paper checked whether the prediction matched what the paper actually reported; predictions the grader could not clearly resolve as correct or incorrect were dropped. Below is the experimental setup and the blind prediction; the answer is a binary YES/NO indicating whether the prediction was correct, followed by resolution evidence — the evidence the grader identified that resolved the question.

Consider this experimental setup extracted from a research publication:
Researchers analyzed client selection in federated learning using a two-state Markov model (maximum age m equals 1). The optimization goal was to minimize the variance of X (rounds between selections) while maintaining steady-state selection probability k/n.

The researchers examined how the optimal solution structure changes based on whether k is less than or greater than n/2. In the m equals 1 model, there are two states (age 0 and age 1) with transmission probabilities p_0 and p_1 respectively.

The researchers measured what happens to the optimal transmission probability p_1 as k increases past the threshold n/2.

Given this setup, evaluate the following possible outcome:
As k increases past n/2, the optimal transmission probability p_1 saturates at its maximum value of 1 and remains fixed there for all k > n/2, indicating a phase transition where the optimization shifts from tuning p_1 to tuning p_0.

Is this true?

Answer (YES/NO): YES